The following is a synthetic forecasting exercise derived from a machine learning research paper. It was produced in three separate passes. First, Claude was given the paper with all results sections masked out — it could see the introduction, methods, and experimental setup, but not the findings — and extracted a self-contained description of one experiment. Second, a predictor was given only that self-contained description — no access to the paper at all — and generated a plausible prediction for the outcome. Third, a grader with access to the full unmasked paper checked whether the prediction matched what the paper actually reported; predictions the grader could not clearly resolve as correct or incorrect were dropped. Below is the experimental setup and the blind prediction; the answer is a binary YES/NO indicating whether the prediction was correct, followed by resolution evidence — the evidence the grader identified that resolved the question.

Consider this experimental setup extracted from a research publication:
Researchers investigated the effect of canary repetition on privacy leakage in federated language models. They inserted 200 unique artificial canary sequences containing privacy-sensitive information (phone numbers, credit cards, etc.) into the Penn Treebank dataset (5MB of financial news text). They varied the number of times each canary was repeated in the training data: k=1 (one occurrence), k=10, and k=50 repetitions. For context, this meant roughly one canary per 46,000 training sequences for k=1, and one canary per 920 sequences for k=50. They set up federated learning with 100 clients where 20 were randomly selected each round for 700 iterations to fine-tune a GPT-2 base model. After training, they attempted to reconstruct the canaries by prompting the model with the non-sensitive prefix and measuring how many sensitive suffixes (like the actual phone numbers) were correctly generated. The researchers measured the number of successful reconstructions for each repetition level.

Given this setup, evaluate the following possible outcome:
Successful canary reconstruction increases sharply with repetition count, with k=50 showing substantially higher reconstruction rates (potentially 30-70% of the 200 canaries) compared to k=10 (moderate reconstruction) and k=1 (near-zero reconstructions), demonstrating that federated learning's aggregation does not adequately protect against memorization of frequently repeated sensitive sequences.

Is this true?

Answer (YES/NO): NO